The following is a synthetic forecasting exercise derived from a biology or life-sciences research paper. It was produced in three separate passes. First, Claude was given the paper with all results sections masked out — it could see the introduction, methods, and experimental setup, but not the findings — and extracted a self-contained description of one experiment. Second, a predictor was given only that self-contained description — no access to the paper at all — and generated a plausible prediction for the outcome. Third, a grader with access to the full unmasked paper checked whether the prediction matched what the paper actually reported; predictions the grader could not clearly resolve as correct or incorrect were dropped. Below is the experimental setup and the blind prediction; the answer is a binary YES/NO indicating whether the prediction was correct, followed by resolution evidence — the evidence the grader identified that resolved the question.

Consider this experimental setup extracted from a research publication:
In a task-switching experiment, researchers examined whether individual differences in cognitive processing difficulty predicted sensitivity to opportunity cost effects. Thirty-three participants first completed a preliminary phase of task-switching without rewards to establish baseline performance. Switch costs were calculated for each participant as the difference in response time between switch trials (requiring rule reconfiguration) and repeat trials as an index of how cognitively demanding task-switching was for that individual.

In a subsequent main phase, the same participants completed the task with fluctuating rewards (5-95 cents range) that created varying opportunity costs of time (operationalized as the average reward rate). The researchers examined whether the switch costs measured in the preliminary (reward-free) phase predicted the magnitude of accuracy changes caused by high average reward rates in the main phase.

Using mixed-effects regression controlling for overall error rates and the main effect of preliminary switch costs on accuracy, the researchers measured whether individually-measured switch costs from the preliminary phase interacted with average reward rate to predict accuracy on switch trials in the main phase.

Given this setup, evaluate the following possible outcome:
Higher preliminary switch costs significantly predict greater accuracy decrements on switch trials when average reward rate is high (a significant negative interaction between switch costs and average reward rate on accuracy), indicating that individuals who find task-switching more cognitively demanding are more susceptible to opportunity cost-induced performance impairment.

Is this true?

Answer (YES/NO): NO